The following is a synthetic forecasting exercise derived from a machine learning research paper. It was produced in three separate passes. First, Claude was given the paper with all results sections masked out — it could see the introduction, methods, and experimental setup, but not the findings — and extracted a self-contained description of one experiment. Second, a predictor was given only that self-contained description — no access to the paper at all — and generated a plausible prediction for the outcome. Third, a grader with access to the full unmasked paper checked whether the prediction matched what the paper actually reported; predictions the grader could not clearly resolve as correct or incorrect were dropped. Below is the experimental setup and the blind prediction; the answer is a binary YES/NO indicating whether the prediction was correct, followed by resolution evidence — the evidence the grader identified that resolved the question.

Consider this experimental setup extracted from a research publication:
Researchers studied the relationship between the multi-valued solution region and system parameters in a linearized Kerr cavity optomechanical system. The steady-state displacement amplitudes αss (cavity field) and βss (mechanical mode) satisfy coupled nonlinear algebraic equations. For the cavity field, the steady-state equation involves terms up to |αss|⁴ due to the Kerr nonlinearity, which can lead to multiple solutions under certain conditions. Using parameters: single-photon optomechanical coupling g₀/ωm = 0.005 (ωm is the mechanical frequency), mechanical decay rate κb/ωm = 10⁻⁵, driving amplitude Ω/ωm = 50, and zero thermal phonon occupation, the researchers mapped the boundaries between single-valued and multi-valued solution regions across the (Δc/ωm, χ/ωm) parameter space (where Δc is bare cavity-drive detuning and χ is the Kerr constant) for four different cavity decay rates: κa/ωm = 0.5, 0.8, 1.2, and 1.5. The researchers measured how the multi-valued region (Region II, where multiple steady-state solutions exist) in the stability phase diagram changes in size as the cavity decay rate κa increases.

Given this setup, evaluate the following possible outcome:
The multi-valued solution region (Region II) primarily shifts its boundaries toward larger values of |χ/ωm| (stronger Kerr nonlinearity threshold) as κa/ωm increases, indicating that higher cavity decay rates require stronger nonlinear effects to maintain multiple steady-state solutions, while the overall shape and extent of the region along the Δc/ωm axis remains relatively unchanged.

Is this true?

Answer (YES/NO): NO